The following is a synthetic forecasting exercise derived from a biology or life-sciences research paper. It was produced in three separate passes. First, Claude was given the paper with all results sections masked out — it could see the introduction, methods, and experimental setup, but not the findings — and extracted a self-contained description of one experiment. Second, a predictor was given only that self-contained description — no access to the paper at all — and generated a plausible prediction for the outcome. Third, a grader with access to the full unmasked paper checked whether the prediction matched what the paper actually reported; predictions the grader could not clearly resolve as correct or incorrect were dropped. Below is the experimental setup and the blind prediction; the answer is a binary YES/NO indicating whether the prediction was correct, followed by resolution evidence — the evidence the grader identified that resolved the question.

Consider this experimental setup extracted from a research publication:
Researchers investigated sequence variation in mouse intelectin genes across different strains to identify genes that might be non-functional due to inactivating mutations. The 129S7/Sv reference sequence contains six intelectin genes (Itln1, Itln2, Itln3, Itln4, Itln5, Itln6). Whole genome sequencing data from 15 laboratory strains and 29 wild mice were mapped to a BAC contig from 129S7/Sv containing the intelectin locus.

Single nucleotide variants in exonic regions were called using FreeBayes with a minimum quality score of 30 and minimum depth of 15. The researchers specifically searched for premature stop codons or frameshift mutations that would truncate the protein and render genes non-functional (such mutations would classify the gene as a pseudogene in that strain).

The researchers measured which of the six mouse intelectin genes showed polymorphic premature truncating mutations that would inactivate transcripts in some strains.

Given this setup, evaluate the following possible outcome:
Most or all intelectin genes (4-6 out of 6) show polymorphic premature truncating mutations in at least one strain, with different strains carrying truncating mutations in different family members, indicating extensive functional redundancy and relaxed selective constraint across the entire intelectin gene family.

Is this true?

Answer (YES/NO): NO